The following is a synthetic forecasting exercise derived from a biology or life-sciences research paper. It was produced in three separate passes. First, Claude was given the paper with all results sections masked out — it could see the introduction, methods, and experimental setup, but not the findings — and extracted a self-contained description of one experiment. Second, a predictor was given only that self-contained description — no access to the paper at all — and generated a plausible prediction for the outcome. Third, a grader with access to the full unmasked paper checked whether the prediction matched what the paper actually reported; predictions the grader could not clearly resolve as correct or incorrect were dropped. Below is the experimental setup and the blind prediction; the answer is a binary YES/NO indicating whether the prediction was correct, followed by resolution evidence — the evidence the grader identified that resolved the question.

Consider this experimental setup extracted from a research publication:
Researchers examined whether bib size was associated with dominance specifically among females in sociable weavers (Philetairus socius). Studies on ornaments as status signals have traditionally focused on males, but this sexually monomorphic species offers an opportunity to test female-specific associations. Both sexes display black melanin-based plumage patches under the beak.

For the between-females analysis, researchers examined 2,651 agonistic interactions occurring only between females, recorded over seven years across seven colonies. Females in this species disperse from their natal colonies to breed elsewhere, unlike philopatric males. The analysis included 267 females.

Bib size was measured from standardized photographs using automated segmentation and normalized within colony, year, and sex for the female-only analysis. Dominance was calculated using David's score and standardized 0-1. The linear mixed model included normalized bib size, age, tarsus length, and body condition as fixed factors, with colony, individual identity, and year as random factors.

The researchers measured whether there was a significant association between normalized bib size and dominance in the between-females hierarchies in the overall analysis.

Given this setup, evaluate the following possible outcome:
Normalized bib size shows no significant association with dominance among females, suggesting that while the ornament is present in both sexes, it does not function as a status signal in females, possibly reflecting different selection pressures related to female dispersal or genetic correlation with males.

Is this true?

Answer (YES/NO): NO